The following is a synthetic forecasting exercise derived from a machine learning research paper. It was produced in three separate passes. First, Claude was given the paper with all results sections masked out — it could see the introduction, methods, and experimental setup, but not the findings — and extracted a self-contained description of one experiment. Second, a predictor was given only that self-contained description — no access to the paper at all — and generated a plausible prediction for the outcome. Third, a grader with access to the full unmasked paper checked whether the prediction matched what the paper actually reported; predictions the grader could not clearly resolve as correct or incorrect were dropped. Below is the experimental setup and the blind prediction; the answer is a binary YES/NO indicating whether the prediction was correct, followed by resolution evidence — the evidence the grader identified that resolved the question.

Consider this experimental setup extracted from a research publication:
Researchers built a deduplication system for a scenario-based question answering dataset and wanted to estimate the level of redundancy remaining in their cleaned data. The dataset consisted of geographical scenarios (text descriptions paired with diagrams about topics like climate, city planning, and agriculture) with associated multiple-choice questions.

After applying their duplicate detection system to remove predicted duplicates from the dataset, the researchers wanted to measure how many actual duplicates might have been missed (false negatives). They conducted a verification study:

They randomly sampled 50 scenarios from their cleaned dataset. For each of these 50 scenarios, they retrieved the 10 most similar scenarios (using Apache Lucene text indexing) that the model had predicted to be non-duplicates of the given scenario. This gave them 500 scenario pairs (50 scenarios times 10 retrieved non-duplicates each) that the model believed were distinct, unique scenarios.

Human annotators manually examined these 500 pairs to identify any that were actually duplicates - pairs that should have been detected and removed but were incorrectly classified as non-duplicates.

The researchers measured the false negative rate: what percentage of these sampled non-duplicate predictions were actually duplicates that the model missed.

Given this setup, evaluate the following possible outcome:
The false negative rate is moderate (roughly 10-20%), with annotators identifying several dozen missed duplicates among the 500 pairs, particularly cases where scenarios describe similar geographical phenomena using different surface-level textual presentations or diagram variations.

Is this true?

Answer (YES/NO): NO